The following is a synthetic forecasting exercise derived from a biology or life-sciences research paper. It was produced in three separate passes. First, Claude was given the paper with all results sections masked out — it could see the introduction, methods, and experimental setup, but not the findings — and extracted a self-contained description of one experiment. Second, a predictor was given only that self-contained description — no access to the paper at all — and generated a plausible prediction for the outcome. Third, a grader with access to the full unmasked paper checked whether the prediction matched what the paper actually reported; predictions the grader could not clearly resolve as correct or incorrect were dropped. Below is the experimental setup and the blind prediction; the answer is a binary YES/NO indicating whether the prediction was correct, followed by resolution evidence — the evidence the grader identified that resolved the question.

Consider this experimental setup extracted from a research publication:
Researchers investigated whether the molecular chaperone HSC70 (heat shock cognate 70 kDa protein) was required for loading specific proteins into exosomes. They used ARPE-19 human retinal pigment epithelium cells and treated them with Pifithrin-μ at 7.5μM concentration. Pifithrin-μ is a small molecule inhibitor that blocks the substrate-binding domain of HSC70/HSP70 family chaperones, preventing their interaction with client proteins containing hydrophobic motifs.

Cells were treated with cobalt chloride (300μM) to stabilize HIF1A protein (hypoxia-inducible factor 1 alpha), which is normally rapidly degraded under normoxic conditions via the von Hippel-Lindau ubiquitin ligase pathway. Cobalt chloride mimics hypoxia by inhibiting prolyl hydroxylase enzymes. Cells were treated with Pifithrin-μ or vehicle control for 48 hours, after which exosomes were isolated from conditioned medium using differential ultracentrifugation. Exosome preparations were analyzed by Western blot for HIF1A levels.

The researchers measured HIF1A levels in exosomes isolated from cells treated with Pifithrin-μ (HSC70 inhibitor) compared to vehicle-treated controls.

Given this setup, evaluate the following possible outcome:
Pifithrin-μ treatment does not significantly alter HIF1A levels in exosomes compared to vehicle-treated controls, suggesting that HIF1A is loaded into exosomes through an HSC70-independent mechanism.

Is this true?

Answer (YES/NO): NO